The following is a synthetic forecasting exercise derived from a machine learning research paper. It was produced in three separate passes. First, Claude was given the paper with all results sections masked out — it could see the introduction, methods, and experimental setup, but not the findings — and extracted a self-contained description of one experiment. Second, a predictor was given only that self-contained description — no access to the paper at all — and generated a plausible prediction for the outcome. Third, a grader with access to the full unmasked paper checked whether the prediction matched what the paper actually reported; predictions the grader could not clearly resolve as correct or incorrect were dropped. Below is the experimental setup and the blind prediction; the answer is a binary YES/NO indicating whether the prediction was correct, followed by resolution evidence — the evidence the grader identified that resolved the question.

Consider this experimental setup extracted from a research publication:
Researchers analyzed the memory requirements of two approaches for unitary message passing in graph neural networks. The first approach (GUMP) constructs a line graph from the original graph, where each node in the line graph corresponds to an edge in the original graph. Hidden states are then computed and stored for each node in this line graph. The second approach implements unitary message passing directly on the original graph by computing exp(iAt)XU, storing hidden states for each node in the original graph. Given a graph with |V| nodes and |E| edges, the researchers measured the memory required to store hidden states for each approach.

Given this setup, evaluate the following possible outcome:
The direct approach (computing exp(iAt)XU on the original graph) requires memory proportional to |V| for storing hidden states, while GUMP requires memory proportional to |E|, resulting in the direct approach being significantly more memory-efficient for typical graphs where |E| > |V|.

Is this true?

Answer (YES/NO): YES